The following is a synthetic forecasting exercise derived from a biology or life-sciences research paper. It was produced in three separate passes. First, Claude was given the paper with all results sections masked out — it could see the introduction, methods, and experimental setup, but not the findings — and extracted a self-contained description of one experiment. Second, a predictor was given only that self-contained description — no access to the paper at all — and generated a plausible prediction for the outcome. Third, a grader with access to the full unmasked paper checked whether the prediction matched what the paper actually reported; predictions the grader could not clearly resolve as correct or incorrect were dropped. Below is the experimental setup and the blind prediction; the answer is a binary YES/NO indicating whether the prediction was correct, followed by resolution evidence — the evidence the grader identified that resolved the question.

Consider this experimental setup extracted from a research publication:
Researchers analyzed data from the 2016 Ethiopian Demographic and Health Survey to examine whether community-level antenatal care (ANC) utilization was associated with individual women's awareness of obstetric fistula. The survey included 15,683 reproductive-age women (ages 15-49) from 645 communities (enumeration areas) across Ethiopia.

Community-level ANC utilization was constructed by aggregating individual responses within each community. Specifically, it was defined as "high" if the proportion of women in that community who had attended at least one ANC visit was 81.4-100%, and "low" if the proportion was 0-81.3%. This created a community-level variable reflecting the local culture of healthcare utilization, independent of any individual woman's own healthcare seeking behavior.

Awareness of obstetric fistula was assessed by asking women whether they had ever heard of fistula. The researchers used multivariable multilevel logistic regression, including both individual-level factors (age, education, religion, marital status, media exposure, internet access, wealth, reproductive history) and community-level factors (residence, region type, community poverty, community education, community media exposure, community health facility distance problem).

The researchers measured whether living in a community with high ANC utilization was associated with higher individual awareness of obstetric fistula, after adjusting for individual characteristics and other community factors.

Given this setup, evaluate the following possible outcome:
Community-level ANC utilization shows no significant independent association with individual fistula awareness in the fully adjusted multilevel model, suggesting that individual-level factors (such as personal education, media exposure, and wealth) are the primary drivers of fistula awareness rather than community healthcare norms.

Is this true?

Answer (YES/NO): NO